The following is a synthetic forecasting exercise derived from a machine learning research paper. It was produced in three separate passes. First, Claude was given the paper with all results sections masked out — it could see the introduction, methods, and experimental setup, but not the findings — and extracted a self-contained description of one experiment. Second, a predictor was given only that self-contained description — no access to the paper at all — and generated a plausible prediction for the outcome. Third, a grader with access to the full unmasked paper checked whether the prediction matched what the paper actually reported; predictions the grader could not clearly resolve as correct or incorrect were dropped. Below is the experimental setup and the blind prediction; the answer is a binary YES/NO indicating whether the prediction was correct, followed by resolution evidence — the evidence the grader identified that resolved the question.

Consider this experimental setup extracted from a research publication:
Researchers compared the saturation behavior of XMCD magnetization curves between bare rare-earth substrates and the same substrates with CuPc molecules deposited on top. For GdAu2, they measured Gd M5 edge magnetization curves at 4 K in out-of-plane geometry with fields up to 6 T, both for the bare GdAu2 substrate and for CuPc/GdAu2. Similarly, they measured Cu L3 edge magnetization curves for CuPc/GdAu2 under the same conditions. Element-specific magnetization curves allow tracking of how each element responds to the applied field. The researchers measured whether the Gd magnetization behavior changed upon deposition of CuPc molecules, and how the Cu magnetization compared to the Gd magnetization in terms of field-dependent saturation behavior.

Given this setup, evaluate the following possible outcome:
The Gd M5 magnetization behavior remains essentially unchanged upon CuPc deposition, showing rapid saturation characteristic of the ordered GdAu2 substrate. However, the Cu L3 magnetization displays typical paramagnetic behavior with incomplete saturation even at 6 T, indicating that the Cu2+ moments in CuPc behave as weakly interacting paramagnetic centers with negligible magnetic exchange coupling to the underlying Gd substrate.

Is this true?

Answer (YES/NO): NO